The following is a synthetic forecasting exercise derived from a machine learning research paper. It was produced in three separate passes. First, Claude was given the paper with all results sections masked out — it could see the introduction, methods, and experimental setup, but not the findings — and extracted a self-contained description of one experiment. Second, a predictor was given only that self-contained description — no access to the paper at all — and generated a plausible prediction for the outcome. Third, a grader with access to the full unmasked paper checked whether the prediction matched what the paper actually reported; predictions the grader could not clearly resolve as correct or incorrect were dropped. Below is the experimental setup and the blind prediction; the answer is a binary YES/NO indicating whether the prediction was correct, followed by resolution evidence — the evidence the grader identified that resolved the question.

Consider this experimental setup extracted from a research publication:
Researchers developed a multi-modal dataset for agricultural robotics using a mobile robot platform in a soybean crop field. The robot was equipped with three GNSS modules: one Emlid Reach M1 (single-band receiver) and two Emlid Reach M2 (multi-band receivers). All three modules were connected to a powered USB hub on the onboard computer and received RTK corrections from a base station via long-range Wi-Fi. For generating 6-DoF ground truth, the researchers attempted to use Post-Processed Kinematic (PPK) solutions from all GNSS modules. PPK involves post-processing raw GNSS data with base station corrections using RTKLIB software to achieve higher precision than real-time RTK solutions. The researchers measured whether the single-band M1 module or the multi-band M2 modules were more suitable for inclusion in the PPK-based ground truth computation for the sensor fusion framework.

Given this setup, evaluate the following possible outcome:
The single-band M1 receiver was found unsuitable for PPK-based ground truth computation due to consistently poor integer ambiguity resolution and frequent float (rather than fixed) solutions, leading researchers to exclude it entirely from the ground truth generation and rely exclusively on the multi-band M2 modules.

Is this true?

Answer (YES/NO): YES